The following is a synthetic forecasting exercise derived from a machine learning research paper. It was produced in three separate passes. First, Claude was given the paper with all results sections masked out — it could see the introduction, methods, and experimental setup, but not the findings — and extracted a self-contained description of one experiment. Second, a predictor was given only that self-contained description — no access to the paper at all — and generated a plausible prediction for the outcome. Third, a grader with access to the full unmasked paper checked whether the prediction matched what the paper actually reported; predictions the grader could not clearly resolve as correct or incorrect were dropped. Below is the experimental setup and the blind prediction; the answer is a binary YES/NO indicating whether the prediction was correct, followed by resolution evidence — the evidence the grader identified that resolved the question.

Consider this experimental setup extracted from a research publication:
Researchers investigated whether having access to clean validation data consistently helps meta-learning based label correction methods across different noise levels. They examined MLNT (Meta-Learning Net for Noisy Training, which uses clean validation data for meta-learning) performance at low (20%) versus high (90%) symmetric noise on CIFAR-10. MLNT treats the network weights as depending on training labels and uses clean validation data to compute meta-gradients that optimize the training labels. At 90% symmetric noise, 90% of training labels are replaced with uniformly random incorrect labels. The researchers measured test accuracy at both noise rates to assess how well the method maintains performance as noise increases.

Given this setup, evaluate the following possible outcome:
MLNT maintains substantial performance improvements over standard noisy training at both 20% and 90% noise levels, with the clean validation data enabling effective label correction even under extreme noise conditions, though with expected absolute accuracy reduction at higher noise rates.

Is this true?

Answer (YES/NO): NO